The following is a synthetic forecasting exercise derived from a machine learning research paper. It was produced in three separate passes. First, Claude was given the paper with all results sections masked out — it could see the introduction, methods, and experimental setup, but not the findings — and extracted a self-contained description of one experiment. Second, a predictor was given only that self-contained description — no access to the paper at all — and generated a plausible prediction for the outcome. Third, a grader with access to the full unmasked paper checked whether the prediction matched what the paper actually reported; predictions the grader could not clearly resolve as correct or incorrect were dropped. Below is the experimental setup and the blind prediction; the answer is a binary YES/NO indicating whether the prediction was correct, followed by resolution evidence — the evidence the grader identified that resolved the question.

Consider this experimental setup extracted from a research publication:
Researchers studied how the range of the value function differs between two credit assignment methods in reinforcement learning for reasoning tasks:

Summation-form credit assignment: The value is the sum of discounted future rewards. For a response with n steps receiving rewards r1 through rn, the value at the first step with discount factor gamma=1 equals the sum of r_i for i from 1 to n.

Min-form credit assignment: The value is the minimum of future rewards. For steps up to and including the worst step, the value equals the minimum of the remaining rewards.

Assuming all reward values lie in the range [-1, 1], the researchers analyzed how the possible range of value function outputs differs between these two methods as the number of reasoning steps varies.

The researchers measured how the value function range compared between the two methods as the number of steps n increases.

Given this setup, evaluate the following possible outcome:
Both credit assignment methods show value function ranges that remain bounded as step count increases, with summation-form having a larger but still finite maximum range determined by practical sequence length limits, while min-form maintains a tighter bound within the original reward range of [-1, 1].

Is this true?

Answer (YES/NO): NO